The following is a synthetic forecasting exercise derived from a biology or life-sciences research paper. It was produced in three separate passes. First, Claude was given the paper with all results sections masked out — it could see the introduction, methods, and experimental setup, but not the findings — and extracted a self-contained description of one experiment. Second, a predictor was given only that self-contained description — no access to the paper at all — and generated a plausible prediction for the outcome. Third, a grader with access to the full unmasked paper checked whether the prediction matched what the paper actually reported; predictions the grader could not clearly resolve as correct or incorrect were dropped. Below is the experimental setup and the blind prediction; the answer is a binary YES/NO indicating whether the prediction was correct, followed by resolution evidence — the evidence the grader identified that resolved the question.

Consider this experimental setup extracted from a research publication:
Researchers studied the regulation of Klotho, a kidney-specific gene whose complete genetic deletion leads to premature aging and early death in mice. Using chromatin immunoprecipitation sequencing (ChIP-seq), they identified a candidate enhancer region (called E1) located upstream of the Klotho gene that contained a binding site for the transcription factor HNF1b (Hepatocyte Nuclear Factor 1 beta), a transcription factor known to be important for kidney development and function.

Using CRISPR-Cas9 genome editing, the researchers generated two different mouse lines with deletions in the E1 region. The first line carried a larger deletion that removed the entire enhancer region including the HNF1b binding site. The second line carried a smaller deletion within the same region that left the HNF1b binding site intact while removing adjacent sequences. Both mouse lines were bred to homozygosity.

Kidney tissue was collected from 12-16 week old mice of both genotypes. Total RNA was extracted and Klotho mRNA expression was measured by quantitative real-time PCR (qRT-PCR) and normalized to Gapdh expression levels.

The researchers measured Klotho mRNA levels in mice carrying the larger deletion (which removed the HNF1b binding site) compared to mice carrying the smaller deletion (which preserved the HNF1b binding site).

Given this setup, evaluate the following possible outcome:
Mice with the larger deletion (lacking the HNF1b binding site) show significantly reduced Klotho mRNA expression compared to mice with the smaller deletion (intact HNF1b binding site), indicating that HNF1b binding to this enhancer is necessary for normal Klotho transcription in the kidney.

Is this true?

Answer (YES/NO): YES